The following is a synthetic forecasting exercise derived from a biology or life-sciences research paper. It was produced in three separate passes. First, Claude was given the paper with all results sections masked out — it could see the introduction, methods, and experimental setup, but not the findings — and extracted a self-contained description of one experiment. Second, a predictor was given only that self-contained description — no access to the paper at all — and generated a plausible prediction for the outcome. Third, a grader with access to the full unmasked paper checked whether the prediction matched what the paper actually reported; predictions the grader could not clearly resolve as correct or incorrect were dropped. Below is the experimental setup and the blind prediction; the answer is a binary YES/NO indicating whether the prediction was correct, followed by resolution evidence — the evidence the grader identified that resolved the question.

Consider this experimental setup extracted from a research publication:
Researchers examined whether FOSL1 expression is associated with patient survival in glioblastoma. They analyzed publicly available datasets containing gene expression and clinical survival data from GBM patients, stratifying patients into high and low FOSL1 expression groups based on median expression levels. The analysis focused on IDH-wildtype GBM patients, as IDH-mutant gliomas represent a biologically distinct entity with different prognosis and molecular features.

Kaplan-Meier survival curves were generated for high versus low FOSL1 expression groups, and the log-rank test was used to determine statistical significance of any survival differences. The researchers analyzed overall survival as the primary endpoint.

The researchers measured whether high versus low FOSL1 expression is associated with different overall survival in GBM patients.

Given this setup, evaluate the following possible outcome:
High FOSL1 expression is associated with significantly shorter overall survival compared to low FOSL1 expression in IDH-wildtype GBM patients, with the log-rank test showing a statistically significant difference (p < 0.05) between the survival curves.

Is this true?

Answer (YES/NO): YES